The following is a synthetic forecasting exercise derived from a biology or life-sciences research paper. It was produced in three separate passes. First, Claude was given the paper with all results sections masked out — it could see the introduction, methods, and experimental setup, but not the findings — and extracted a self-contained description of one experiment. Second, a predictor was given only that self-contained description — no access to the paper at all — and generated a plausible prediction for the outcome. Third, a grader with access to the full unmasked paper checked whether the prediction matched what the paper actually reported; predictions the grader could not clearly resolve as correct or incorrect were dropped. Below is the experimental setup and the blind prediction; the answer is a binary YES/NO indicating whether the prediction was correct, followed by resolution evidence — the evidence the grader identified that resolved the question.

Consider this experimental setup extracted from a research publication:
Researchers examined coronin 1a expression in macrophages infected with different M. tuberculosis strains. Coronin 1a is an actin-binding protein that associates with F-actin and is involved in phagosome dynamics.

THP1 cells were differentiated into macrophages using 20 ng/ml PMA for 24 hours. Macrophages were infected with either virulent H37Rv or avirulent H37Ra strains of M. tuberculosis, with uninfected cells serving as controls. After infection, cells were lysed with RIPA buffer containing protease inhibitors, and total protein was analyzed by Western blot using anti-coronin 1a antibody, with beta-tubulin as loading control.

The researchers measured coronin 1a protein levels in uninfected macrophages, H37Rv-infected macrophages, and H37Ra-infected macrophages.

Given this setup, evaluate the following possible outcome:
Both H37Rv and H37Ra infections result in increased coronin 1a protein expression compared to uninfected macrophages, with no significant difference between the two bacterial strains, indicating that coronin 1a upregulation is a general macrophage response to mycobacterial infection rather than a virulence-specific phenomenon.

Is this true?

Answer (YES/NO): NO